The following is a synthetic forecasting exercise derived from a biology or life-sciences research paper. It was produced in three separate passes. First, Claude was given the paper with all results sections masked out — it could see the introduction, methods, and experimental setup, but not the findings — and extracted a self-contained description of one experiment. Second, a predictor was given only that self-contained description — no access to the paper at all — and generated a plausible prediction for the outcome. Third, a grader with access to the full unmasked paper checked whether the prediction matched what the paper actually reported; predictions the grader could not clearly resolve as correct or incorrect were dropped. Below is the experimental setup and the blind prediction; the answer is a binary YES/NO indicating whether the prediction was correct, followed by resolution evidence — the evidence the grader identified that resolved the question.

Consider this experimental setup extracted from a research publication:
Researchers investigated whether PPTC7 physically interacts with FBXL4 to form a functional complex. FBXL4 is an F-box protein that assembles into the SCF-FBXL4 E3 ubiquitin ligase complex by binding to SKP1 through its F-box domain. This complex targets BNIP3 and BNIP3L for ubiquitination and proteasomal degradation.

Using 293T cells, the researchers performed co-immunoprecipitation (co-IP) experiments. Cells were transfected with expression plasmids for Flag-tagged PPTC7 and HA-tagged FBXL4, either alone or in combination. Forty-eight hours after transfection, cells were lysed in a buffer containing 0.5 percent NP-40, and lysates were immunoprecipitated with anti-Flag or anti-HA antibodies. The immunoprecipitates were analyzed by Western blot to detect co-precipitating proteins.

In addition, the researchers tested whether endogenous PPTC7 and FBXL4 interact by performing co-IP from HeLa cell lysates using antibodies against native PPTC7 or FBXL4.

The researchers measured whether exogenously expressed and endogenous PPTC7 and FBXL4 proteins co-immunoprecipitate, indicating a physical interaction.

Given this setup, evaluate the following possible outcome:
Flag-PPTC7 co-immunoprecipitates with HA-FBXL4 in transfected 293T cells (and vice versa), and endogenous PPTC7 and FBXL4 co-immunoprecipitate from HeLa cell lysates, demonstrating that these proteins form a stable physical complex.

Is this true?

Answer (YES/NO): NO